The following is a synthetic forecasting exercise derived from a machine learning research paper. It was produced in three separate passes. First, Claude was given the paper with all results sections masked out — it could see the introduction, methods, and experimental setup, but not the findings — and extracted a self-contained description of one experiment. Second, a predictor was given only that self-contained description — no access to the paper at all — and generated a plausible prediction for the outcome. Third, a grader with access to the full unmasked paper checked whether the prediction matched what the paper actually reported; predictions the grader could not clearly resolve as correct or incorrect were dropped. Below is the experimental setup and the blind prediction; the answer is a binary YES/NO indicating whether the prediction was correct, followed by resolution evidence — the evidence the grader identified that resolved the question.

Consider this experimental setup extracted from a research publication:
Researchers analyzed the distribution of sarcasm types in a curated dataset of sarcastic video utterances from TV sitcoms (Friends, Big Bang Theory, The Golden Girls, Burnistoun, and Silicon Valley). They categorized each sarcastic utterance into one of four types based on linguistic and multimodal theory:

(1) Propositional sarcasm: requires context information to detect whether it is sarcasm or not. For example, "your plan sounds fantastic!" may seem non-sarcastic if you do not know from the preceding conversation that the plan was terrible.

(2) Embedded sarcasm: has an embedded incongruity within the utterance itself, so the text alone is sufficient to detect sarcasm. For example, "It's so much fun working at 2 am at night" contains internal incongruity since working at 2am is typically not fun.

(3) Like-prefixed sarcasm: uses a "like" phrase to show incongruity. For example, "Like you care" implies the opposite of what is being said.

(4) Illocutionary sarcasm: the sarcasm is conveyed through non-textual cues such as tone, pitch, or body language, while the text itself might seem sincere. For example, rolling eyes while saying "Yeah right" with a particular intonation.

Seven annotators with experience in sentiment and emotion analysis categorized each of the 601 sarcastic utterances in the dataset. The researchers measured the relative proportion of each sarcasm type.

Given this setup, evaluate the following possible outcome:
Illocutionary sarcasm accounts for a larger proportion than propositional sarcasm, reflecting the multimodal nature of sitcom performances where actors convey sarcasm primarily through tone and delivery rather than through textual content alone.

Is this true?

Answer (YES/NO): NO